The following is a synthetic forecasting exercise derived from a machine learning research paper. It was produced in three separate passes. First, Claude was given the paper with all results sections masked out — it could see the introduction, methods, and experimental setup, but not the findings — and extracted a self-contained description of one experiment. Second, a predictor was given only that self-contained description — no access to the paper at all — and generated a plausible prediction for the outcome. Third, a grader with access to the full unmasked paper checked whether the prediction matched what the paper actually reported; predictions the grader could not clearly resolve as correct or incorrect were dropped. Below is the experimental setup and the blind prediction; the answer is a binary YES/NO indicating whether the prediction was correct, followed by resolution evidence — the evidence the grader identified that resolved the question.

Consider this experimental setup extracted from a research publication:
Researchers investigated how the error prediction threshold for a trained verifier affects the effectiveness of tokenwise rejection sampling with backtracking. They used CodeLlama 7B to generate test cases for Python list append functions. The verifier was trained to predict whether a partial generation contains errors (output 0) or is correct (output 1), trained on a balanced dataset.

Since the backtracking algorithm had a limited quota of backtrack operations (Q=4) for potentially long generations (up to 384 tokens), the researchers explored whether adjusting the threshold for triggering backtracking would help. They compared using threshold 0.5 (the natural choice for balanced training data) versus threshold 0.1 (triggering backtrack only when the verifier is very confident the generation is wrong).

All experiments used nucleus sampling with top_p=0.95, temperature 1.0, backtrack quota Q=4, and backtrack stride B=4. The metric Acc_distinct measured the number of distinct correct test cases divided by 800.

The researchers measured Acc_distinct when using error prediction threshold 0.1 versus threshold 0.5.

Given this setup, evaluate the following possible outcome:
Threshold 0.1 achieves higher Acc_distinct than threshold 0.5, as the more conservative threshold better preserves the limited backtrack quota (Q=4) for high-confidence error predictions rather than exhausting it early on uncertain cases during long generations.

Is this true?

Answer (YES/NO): YES